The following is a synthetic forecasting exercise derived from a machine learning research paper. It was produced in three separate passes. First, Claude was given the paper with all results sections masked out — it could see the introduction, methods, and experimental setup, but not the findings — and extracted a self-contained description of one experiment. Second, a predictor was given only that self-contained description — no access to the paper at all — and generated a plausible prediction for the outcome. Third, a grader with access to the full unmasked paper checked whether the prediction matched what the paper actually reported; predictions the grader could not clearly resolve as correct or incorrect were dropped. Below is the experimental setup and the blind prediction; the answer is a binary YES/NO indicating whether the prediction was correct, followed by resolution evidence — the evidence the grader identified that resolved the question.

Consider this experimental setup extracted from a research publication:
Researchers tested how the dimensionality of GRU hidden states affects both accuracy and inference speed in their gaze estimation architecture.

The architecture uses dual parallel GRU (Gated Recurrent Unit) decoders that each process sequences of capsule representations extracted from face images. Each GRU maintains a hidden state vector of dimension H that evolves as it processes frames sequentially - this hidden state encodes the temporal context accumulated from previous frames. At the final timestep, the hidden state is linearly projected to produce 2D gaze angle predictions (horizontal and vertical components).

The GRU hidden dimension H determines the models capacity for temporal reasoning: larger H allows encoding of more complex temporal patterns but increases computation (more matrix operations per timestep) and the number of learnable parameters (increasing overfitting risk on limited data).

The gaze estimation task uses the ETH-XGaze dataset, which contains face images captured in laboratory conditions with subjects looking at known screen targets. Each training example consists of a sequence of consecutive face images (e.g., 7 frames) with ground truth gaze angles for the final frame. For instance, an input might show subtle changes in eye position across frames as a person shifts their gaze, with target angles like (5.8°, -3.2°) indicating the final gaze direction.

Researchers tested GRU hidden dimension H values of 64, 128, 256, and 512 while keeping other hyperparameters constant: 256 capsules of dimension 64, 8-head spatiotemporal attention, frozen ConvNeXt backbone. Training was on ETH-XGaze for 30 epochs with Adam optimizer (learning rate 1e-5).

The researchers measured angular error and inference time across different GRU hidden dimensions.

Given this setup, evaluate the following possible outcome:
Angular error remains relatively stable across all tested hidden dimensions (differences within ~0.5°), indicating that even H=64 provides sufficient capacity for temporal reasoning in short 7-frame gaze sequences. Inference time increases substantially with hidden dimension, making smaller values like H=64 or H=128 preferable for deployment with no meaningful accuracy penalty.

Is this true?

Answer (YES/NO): NO